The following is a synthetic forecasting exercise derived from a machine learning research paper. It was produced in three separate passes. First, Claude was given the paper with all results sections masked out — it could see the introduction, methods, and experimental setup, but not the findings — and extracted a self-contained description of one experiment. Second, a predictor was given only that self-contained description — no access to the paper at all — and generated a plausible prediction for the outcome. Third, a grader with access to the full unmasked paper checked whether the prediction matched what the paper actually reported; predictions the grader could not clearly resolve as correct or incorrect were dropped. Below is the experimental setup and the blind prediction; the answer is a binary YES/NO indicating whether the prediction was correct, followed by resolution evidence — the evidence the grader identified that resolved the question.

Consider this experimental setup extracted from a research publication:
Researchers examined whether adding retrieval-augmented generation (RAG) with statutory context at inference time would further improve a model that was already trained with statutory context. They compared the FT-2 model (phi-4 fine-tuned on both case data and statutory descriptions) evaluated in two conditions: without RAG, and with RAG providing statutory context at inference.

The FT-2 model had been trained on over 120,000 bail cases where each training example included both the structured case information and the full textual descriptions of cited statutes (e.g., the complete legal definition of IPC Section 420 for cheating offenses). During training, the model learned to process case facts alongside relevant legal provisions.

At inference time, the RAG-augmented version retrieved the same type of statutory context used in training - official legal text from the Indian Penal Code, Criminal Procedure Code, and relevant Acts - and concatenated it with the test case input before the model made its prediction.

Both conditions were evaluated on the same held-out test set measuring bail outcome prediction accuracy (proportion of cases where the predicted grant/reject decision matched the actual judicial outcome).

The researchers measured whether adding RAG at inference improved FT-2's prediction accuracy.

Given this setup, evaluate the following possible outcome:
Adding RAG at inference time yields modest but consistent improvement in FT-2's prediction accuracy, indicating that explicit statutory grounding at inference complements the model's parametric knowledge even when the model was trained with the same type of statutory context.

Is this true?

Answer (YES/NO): NO